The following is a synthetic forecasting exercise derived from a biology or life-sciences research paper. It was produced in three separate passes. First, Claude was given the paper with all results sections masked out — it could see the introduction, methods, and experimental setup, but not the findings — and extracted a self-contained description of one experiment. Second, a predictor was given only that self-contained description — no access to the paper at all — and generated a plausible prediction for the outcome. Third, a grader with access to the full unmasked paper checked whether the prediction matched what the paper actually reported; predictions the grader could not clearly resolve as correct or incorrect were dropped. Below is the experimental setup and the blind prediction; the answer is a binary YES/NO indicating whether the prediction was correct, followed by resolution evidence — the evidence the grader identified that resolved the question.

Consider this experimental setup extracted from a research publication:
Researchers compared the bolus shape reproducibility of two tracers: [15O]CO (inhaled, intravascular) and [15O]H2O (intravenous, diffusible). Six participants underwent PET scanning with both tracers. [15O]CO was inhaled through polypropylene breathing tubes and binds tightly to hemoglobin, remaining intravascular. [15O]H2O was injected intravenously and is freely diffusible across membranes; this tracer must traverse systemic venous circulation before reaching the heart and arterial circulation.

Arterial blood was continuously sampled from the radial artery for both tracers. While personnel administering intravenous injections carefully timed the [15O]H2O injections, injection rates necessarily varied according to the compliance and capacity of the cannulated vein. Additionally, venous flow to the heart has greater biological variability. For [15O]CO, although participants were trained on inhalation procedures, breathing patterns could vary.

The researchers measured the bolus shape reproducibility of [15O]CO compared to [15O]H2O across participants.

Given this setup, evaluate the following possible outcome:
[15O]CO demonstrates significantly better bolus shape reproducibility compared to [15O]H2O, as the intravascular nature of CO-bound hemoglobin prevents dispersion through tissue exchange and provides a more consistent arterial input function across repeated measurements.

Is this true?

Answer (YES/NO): NO